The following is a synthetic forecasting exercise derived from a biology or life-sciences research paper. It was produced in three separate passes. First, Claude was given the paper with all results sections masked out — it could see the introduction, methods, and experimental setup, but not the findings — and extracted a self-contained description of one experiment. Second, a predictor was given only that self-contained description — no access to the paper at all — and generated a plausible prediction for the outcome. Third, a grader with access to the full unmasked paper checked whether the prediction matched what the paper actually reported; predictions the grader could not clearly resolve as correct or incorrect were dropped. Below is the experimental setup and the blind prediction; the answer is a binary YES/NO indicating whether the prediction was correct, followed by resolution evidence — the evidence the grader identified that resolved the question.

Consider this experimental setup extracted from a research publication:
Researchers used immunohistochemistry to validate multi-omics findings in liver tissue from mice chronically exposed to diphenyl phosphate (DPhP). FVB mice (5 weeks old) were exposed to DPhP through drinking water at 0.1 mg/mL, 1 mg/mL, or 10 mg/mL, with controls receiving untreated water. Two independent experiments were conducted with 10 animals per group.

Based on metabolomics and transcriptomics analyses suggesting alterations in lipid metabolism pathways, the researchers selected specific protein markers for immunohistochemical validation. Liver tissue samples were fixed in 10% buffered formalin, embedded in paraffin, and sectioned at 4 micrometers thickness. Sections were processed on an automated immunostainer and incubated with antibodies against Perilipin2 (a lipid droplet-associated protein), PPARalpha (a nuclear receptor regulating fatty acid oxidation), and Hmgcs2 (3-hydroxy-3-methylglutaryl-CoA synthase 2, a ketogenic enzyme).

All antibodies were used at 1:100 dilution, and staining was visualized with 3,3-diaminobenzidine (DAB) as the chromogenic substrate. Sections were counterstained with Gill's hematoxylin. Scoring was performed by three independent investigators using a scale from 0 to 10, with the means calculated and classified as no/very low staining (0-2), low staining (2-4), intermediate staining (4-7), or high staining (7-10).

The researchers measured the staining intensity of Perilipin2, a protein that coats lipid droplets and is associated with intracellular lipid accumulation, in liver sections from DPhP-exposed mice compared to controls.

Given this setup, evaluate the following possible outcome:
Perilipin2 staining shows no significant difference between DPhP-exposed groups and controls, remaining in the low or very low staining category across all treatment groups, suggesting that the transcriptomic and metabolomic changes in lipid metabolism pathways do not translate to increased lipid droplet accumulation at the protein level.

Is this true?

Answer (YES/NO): NO